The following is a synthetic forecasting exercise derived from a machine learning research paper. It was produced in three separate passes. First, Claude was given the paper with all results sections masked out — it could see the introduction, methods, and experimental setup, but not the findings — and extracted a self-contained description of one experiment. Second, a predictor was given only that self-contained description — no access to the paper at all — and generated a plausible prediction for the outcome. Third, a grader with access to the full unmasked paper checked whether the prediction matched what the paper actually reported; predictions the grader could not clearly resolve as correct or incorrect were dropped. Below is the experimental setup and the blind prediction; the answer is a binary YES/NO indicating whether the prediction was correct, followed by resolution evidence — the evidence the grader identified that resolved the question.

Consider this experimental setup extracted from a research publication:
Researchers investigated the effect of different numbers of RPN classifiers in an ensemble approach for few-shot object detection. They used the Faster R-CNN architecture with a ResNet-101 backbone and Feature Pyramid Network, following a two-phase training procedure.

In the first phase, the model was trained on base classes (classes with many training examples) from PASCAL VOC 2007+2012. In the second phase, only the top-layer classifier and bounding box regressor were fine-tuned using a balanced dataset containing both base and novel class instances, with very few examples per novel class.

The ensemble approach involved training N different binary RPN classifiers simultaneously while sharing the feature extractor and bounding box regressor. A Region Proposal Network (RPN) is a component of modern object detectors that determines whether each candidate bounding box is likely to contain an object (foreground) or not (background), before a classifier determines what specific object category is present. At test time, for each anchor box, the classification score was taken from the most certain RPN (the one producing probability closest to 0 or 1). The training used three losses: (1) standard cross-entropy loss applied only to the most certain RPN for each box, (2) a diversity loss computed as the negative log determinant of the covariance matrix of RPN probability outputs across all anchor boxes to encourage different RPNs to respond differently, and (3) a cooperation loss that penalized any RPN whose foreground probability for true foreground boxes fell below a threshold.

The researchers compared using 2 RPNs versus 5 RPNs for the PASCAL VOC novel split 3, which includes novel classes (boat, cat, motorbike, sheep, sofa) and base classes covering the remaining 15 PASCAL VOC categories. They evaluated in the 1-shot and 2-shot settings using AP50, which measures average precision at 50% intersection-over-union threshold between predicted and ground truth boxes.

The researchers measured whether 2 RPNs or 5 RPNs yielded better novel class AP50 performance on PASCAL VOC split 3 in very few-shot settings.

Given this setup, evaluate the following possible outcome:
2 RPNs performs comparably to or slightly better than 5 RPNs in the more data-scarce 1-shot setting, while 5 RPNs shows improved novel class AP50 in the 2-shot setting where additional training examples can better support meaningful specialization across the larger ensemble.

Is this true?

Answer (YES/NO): NO